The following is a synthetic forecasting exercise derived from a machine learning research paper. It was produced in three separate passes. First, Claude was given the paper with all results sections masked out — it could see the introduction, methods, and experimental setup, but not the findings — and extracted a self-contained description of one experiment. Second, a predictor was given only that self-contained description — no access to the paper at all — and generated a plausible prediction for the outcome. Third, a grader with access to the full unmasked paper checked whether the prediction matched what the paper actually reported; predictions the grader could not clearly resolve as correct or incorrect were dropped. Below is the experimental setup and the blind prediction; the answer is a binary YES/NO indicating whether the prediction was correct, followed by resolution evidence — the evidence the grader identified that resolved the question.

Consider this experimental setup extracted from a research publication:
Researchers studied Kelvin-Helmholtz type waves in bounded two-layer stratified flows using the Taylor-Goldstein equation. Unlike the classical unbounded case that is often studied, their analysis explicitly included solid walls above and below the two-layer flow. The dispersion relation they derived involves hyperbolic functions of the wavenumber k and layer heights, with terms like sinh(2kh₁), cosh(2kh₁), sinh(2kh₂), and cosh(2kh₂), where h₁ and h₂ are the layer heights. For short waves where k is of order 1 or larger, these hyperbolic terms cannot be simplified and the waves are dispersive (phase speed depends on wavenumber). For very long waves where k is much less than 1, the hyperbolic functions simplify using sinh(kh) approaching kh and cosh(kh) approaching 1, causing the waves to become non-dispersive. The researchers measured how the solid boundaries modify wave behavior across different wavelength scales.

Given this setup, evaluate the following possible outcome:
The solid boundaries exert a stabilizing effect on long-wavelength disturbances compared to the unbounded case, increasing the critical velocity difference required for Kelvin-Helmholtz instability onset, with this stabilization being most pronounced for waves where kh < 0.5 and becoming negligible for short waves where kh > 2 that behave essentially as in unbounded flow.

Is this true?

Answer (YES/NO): NO